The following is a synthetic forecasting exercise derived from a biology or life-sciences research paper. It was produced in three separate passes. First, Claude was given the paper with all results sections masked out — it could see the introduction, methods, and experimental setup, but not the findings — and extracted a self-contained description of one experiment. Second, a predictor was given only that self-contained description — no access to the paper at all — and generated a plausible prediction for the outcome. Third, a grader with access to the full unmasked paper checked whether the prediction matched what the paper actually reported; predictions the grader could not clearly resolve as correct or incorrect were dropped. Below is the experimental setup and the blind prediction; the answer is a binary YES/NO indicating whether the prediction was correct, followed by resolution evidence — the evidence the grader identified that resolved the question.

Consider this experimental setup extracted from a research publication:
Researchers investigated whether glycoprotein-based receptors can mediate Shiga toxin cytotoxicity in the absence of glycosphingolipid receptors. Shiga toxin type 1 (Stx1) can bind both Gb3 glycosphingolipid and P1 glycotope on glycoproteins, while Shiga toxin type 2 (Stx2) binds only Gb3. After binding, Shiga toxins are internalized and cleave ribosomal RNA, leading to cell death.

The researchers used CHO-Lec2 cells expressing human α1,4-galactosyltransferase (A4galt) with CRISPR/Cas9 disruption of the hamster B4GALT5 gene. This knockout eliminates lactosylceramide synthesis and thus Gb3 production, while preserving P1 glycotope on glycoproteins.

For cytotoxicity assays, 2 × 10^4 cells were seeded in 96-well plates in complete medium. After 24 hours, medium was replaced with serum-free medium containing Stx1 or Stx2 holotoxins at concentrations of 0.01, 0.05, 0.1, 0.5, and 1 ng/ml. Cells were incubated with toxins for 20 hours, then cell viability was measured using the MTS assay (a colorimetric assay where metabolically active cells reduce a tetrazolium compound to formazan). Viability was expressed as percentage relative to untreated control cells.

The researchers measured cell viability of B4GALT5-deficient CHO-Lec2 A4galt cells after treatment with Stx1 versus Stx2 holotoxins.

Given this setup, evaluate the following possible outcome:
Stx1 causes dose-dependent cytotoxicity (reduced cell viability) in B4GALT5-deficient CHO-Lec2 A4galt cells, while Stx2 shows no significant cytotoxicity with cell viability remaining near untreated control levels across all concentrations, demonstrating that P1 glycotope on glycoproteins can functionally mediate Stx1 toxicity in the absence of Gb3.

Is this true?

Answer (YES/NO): NO